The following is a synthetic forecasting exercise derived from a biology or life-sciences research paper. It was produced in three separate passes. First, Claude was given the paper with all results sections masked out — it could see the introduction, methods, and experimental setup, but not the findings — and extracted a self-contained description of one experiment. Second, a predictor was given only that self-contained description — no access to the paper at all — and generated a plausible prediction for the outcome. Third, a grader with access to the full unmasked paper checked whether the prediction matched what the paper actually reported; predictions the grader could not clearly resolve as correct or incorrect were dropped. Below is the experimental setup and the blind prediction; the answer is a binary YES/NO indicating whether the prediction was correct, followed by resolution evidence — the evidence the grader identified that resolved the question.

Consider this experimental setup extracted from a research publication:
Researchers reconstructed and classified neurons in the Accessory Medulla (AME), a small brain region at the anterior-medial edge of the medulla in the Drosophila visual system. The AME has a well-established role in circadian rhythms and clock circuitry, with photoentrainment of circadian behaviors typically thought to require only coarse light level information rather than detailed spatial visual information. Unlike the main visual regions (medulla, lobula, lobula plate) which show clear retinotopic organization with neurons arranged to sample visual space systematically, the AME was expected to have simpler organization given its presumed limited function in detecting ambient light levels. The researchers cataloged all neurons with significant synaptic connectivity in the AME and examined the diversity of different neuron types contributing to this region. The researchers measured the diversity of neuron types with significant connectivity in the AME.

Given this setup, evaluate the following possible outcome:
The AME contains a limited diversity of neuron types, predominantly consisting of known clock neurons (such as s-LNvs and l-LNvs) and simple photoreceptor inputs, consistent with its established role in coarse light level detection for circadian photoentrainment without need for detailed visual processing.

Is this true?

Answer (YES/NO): NO